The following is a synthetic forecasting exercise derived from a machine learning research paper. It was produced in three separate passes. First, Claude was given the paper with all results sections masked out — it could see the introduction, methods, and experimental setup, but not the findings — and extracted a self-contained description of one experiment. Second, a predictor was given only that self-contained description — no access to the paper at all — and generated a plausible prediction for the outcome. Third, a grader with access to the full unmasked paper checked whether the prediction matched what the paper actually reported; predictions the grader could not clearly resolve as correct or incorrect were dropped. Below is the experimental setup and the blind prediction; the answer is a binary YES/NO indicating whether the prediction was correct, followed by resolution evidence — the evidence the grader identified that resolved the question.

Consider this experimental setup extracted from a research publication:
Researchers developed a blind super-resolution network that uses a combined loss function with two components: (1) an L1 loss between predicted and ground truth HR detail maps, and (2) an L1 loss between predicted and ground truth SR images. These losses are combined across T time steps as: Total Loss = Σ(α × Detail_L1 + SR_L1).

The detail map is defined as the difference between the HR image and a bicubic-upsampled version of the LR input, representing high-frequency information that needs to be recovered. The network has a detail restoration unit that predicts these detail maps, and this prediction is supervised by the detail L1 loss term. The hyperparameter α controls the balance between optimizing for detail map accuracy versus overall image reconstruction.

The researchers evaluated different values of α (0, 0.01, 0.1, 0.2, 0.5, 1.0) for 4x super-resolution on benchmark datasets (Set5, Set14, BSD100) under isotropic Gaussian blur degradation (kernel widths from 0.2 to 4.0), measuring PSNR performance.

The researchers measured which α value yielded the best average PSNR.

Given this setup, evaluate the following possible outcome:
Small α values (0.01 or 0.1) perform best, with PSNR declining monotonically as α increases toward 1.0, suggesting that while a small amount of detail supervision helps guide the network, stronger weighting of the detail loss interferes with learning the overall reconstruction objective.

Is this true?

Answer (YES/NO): NO